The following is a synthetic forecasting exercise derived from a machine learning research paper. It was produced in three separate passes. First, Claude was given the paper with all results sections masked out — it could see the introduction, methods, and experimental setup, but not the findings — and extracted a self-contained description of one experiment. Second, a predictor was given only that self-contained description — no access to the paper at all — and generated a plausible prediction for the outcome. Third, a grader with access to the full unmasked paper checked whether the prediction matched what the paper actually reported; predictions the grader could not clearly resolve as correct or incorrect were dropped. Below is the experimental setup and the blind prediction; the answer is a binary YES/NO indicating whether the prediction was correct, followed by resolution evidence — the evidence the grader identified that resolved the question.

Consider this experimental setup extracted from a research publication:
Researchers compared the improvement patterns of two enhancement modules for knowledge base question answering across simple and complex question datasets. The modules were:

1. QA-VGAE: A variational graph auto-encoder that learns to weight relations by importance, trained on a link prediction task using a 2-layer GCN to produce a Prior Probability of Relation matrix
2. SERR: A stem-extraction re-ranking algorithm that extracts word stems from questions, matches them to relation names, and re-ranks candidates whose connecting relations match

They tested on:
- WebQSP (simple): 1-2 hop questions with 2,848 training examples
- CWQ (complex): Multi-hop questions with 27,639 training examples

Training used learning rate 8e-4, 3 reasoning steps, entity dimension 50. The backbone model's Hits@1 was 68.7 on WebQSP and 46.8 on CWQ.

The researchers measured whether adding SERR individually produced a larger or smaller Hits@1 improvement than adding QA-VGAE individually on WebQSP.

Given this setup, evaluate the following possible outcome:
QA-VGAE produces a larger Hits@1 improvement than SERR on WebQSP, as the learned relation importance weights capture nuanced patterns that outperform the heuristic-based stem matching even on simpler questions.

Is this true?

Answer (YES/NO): YES